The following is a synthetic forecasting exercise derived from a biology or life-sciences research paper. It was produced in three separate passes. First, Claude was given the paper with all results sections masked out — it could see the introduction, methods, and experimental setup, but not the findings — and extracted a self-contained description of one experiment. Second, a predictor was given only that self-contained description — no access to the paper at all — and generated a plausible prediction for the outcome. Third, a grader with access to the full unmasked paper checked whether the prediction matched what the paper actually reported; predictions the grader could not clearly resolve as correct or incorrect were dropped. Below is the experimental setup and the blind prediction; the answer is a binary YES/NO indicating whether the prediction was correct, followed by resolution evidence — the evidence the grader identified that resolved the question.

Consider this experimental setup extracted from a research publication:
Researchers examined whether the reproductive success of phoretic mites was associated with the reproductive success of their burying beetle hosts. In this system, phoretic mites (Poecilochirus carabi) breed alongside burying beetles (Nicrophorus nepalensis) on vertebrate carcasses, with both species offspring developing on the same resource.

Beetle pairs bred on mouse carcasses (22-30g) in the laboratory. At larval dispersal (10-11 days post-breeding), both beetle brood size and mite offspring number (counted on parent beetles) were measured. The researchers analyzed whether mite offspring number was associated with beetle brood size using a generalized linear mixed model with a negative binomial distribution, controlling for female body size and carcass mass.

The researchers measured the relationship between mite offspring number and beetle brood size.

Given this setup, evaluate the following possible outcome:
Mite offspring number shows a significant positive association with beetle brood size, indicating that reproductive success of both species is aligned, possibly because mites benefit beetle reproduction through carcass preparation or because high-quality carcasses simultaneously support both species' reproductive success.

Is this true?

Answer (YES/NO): NO